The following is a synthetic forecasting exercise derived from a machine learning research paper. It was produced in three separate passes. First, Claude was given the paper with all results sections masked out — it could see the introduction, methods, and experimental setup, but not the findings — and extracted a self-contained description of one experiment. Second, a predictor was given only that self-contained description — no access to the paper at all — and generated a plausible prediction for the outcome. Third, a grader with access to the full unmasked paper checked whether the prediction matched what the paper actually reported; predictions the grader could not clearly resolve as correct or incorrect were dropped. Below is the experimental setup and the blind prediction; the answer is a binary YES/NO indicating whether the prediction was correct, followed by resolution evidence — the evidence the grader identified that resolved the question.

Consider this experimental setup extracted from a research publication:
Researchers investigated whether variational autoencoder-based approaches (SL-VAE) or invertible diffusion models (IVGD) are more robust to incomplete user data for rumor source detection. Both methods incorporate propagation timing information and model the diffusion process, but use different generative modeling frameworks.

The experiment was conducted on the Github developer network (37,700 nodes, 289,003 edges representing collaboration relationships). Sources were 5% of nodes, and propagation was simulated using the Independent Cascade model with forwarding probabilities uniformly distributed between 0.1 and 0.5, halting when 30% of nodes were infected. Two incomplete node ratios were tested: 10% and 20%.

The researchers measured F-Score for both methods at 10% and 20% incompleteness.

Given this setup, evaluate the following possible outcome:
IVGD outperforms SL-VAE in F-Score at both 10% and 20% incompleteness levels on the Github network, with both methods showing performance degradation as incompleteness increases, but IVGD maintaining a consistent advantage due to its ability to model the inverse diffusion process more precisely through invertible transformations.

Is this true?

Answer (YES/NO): YES